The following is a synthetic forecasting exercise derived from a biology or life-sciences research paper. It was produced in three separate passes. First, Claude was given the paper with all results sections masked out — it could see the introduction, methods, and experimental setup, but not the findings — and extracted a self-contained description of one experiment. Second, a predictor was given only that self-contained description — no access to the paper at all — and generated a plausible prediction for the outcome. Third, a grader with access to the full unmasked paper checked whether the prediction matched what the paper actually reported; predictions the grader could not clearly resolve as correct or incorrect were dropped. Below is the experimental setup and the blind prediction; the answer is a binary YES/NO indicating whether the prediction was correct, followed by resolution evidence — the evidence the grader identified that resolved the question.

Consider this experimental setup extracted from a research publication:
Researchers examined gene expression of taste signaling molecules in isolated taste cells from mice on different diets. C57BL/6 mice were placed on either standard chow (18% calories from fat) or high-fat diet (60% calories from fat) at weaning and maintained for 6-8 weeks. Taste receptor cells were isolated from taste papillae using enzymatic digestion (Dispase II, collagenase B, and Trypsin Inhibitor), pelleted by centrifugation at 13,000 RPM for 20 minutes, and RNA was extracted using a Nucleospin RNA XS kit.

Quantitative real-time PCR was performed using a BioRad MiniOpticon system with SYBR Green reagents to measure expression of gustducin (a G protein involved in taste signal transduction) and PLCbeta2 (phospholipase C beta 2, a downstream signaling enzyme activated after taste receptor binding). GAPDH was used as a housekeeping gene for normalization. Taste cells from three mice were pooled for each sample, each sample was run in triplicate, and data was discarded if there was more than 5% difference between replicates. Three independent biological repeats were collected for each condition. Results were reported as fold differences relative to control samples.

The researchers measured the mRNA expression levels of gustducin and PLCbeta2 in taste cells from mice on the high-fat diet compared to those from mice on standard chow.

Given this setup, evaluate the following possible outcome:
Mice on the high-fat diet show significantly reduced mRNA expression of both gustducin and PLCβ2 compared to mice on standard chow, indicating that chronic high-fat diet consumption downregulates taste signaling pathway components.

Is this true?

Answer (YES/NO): YES